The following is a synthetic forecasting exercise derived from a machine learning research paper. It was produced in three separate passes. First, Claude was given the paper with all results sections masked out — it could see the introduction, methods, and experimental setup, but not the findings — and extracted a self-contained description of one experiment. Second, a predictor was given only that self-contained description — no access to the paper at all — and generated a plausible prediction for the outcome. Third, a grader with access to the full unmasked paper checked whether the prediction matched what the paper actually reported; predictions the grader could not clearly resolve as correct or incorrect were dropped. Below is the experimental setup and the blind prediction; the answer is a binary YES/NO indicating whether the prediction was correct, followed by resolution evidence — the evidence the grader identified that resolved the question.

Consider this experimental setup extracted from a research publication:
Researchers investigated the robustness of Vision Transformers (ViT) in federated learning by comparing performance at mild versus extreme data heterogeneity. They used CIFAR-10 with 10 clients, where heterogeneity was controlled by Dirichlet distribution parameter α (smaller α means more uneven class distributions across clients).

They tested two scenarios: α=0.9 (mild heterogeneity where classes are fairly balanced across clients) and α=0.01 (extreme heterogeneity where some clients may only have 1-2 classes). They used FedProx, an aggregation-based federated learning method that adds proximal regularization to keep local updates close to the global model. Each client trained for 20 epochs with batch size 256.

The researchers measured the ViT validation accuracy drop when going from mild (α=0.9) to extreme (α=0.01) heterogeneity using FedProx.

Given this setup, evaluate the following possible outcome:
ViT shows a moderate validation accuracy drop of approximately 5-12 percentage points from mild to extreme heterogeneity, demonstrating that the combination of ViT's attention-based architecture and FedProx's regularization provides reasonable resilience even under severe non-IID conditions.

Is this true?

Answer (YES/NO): NO